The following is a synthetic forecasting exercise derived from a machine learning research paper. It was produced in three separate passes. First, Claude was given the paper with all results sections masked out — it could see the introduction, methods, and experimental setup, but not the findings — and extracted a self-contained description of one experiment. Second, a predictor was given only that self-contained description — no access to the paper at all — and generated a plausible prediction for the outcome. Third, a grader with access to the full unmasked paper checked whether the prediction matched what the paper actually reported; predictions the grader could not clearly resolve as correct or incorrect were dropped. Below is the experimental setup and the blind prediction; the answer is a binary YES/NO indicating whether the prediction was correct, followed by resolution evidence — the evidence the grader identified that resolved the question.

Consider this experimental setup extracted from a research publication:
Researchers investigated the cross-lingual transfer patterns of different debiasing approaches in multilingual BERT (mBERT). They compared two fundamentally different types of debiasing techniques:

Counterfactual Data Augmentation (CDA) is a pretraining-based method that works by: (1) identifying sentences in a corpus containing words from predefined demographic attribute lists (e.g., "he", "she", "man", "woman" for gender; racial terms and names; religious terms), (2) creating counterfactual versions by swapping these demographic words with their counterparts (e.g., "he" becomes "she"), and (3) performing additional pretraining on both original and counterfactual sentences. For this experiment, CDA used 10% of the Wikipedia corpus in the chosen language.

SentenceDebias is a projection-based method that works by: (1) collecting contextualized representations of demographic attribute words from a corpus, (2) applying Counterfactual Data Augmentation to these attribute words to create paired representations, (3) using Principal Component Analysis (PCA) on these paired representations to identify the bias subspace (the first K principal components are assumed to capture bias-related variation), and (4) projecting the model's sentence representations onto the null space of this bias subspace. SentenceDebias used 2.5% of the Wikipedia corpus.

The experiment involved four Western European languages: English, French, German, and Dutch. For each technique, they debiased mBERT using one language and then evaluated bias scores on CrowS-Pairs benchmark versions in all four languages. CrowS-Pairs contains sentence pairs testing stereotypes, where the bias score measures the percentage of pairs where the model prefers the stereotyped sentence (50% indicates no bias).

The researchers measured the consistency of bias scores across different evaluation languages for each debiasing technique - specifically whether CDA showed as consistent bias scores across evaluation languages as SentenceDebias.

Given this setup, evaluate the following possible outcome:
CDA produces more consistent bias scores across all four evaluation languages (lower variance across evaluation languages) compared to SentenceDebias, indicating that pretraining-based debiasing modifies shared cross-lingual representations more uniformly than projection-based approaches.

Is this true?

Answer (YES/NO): NO